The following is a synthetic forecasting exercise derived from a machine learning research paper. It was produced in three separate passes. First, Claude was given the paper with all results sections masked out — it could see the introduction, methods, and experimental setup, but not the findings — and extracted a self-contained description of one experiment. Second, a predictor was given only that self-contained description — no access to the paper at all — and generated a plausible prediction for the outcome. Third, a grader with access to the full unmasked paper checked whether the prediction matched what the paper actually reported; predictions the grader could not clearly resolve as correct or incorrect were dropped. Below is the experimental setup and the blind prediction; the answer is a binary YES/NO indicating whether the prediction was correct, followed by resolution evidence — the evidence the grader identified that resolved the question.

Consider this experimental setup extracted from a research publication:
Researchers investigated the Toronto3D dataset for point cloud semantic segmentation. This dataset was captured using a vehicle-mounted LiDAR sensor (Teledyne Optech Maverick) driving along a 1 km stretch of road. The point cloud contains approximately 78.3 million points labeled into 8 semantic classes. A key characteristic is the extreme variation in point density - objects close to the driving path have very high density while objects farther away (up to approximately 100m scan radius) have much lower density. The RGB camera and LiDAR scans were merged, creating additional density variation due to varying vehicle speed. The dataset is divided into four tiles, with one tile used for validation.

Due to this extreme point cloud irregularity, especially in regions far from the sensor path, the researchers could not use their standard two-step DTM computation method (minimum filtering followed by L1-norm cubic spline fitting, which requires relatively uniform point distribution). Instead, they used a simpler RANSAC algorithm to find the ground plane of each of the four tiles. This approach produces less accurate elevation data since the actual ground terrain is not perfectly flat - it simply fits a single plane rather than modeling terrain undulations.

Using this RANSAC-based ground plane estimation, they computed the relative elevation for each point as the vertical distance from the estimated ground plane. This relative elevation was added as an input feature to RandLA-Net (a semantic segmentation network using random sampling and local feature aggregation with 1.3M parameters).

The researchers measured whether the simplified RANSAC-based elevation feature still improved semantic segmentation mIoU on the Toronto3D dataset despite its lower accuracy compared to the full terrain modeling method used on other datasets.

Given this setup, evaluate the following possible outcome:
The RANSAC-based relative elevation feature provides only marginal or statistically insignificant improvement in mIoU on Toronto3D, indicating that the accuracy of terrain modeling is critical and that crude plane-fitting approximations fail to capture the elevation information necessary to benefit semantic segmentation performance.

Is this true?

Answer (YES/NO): NO